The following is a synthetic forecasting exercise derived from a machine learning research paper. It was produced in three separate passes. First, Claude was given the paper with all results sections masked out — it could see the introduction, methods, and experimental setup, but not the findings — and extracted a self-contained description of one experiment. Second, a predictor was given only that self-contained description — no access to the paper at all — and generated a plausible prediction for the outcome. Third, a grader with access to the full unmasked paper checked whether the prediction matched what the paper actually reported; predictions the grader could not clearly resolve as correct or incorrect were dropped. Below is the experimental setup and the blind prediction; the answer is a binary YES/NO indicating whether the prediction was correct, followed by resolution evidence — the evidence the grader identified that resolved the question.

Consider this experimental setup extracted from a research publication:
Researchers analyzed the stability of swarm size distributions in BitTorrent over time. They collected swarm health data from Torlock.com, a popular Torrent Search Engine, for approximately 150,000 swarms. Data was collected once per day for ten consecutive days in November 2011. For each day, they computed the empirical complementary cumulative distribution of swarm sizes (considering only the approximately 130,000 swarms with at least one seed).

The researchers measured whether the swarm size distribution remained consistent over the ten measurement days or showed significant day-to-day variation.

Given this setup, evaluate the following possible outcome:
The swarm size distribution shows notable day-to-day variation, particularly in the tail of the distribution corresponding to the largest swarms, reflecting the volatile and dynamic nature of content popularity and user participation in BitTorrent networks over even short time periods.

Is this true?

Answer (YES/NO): NO